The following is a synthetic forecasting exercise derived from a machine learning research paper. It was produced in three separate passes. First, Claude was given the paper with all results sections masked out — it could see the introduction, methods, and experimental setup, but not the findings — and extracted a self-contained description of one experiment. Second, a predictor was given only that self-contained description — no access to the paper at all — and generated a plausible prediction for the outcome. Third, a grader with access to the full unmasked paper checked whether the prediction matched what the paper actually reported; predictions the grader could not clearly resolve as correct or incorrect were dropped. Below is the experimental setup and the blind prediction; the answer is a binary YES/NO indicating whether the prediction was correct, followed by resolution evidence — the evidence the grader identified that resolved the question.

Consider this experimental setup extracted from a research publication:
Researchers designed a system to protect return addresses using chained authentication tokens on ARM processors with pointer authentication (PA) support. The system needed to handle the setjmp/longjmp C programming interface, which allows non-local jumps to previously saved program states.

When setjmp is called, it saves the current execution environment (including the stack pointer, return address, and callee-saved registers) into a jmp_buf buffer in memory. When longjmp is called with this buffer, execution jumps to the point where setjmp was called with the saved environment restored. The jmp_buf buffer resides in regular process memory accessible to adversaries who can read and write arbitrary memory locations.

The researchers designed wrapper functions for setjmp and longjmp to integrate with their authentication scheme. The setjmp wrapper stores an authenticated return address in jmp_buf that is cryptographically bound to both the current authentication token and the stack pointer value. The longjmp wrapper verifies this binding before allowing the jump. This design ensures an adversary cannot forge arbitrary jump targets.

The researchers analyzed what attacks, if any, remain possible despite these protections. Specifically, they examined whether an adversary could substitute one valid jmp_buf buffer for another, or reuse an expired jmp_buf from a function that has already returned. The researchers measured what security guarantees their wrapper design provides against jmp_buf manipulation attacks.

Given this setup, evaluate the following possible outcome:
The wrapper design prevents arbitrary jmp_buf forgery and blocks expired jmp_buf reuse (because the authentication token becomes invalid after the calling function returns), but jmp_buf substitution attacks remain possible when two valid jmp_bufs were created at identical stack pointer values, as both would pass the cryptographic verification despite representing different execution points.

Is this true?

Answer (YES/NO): NO